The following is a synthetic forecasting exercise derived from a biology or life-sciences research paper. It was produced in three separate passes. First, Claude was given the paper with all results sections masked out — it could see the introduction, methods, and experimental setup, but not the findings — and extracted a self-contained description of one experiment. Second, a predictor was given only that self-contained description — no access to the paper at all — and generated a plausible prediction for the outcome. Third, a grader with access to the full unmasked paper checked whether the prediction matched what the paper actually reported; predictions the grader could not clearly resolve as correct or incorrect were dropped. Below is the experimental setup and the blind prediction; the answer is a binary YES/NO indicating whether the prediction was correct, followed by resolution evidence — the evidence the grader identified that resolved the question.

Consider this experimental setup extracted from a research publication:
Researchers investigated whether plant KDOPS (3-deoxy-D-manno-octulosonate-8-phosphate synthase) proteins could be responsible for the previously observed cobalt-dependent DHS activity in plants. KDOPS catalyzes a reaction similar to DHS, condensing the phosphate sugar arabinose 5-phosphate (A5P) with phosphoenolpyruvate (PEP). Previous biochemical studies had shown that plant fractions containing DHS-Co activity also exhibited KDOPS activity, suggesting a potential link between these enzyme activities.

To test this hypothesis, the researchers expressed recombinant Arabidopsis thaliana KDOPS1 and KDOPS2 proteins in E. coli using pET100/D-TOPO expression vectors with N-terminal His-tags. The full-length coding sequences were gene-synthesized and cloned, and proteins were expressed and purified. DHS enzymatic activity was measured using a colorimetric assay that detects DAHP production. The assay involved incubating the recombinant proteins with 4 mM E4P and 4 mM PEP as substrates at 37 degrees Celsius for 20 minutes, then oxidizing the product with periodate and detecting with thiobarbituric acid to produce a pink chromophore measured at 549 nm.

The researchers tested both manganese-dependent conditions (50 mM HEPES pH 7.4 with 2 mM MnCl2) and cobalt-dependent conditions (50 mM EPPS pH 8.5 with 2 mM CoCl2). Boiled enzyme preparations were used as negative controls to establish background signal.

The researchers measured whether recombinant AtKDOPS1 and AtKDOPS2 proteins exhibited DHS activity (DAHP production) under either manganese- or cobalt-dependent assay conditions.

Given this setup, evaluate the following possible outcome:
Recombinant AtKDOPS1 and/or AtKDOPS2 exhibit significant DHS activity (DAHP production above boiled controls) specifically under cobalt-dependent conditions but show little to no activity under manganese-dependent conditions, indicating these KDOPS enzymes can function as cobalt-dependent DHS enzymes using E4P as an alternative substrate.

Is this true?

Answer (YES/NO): NO